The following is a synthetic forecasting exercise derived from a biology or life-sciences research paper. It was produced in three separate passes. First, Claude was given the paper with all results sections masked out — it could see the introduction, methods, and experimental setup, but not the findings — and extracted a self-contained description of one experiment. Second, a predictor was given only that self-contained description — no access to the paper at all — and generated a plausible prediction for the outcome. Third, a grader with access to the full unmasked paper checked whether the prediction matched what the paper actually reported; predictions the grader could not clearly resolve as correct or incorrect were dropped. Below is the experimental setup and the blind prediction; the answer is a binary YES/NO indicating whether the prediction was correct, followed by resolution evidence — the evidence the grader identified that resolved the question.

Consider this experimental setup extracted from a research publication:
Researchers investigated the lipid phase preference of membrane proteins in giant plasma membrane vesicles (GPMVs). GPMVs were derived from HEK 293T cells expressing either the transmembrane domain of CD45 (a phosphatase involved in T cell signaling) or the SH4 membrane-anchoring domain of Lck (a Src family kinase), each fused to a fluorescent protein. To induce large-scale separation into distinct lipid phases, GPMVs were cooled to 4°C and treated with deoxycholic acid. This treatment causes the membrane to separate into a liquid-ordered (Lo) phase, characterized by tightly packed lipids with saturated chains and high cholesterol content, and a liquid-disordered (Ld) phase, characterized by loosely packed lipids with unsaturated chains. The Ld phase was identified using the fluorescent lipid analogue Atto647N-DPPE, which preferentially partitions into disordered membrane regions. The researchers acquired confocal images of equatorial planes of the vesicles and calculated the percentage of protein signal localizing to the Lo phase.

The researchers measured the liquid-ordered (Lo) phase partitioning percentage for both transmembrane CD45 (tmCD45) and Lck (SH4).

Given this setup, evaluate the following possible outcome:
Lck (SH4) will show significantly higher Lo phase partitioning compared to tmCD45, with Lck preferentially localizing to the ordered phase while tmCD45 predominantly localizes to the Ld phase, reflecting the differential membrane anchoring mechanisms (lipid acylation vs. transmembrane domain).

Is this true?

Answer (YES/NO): YES